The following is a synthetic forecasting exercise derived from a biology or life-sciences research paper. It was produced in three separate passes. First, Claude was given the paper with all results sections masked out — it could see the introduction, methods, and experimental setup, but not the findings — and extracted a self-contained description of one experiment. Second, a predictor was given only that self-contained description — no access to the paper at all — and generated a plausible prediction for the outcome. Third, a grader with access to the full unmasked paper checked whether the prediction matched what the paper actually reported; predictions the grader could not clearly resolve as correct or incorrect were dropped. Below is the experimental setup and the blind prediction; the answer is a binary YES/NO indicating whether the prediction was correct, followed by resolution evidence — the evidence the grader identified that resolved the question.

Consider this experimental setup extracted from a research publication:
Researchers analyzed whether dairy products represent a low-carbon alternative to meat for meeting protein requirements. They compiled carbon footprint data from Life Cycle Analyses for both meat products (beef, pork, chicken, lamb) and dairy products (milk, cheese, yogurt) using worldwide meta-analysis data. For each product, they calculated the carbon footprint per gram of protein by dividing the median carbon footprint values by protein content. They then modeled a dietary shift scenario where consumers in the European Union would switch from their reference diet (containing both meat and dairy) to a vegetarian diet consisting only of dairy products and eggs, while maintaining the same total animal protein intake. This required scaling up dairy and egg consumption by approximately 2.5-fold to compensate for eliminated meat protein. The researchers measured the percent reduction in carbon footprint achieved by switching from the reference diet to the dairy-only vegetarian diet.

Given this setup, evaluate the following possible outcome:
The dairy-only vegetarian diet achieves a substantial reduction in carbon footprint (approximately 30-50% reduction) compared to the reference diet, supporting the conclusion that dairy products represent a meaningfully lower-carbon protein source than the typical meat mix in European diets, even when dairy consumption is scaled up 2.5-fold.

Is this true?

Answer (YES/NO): NO